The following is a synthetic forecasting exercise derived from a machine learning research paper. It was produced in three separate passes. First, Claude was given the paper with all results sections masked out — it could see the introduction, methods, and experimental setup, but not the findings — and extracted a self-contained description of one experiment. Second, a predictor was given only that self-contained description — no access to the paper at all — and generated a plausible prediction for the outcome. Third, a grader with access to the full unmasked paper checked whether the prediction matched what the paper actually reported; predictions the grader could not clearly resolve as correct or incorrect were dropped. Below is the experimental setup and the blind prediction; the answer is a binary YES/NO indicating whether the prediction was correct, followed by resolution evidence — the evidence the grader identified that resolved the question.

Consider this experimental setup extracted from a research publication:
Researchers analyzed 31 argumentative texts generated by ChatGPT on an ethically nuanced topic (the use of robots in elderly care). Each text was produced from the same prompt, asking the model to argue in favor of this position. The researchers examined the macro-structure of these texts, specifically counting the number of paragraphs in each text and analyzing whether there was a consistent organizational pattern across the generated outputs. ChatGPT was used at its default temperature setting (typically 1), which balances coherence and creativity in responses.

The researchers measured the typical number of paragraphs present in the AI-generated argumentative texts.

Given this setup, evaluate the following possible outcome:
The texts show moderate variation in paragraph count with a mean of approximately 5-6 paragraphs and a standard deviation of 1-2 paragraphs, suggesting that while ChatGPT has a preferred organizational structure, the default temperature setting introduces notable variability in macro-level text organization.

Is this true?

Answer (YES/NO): NO